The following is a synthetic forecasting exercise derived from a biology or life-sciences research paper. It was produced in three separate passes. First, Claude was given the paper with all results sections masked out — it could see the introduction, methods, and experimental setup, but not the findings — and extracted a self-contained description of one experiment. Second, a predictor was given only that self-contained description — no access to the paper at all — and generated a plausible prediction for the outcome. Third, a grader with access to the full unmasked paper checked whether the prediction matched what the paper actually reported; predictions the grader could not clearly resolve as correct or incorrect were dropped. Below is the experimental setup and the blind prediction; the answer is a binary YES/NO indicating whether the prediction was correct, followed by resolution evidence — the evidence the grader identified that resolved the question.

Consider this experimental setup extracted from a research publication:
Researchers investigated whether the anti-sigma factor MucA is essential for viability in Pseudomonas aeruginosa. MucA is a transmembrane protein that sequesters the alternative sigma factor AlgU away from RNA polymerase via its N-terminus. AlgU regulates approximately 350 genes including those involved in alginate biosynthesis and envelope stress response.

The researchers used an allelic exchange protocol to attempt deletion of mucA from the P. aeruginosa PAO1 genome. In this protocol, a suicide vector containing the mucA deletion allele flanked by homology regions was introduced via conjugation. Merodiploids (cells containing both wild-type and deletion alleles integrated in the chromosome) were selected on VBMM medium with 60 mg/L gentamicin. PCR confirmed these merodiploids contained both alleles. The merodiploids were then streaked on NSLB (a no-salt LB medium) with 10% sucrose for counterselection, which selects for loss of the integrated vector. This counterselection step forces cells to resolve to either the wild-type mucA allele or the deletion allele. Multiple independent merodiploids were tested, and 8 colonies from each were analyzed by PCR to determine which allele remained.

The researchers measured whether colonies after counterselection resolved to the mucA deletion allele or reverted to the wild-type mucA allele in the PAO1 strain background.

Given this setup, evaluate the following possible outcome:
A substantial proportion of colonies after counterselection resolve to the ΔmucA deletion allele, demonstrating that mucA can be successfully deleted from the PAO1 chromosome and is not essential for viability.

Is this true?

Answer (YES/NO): NO